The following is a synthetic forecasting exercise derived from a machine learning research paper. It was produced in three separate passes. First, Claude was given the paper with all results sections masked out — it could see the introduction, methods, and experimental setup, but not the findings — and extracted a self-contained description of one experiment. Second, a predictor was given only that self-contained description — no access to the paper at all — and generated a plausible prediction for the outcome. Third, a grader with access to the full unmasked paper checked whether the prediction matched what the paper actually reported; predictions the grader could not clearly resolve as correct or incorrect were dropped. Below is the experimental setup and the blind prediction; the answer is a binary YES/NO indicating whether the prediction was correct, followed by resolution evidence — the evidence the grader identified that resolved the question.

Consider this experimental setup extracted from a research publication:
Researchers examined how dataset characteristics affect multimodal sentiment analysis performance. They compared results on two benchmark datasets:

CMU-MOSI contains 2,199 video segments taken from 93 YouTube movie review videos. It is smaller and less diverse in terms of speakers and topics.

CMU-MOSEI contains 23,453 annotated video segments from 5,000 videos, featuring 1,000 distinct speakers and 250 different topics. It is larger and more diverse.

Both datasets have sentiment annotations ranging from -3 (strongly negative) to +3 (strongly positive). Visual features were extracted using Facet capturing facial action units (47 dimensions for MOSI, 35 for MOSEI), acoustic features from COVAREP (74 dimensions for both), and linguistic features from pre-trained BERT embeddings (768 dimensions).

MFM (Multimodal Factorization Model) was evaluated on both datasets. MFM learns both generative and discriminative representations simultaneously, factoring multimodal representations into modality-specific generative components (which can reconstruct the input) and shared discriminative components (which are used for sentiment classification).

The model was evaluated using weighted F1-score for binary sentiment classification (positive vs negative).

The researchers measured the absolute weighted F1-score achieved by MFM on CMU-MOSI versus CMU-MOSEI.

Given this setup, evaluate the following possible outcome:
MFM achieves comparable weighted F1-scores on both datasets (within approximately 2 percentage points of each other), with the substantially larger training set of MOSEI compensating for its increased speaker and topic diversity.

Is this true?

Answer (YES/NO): NO